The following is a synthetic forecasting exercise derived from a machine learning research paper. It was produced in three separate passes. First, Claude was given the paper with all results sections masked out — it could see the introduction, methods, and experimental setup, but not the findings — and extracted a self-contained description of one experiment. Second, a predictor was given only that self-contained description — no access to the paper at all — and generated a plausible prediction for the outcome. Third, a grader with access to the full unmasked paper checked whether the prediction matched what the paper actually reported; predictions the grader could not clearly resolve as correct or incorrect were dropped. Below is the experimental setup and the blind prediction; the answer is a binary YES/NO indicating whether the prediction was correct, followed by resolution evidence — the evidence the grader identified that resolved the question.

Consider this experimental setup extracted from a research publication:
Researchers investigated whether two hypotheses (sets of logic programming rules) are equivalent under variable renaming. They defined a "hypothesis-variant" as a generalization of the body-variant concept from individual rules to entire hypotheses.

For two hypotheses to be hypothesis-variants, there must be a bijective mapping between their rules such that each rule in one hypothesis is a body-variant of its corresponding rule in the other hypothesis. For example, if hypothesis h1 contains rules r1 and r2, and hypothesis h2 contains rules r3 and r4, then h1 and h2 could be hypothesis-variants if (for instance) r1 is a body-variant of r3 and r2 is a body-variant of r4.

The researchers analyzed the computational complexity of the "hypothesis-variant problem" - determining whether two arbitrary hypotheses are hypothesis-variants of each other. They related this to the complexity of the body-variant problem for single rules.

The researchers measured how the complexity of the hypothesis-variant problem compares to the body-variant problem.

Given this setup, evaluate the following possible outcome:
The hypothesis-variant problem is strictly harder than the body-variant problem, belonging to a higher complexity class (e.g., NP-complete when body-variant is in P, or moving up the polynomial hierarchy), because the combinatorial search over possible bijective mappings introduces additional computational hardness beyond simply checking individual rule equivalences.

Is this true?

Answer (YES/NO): NO